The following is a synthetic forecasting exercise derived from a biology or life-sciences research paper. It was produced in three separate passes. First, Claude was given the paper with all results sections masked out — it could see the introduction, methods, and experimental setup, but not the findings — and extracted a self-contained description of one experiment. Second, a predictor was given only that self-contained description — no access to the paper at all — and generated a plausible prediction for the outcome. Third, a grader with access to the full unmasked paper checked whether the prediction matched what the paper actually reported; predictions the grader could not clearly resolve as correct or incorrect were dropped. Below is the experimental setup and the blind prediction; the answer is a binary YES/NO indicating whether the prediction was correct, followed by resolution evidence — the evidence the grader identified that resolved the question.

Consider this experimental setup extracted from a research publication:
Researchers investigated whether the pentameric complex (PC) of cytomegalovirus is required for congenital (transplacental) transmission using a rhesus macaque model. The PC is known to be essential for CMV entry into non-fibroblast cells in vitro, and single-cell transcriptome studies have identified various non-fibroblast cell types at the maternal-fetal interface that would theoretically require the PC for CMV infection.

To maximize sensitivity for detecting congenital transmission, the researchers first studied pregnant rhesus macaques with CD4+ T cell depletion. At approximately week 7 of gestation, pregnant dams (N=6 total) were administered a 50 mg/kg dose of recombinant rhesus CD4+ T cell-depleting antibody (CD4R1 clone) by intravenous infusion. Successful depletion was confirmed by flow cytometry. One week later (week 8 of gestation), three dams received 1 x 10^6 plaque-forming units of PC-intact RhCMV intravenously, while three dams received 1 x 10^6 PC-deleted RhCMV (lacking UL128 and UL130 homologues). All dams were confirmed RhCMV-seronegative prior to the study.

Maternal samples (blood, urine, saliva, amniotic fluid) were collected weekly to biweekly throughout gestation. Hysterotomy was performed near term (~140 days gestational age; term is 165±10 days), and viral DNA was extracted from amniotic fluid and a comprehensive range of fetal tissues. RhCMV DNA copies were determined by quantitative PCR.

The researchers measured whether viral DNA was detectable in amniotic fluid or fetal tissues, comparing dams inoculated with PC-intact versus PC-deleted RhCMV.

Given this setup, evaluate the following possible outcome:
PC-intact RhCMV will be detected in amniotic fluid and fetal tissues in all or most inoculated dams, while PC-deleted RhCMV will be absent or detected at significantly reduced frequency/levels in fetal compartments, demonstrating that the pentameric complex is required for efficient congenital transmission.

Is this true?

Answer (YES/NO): NO